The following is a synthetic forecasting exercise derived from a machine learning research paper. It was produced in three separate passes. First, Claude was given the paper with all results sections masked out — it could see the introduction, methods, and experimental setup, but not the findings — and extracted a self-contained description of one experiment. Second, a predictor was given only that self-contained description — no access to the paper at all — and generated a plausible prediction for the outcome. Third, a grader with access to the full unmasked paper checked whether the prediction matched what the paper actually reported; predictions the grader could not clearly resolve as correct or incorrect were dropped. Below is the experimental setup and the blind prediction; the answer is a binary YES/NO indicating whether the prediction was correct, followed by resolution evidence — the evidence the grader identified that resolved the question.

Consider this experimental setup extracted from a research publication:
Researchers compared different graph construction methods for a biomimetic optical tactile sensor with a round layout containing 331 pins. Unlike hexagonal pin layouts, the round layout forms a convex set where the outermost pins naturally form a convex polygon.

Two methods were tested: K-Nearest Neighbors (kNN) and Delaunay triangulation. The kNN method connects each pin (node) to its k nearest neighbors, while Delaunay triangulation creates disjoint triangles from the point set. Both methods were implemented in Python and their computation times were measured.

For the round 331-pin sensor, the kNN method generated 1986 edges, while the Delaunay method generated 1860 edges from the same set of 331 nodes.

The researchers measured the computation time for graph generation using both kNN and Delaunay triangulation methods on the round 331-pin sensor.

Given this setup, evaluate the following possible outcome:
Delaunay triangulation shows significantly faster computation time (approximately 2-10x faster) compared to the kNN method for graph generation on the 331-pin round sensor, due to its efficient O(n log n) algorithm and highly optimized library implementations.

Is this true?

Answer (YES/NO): NO